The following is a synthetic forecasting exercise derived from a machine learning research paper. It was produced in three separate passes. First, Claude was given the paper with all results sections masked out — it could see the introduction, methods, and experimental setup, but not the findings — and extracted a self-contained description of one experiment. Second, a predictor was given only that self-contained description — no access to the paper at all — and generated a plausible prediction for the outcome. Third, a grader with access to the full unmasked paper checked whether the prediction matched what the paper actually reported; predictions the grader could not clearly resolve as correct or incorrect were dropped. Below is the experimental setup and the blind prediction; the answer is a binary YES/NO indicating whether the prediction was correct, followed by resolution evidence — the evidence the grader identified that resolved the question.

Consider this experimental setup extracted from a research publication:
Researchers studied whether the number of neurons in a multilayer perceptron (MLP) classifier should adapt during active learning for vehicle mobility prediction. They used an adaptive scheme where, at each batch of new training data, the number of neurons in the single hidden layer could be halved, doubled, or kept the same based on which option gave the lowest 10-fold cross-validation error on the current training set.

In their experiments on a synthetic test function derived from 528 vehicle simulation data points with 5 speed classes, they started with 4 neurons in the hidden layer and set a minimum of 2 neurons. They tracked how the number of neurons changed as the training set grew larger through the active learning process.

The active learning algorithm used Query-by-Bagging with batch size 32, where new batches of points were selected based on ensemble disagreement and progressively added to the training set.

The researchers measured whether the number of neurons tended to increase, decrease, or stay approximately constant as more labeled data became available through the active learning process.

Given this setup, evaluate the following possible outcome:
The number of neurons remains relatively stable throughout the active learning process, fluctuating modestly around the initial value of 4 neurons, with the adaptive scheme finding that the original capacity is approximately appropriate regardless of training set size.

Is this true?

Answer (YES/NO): NO